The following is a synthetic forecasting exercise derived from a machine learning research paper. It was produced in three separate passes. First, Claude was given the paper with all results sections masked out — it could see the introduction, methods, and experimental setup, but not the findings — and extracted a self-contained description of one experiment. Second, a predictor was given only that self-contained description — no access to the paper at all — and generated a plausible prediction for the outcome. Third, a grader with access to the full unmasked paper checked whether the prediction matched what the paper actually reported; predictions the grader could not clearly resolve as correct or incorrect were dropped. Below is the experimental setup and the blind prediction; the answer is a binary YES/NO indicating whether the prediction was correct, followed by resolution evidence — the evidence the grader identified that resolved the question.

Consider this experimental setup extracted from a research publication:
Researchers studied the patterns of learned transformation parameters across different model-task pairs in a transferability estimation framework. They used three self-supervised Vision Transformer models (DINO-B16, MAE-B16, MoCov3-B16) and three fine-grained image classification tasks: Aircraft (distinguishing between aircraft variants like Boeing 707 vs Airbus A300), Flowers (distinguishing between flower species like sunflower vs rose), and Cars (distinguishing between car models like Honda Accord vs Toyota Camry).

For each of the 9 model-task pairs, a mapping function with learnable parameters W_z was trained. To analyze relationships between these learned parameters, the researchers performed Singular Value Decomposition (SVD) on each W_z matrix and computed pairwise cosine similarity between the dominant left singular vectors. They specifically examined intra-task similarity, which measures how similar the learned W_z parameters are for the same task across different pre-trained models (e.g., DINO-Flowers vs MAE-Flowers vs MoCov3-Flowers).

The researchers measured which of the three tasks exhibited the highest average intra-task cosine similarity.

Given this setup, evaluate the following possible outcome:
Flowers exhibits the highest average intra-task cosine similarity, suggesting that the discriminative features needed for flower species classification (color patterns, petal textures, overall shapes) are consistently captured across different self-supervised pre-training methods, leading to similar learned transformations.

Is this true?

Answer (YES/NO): YES